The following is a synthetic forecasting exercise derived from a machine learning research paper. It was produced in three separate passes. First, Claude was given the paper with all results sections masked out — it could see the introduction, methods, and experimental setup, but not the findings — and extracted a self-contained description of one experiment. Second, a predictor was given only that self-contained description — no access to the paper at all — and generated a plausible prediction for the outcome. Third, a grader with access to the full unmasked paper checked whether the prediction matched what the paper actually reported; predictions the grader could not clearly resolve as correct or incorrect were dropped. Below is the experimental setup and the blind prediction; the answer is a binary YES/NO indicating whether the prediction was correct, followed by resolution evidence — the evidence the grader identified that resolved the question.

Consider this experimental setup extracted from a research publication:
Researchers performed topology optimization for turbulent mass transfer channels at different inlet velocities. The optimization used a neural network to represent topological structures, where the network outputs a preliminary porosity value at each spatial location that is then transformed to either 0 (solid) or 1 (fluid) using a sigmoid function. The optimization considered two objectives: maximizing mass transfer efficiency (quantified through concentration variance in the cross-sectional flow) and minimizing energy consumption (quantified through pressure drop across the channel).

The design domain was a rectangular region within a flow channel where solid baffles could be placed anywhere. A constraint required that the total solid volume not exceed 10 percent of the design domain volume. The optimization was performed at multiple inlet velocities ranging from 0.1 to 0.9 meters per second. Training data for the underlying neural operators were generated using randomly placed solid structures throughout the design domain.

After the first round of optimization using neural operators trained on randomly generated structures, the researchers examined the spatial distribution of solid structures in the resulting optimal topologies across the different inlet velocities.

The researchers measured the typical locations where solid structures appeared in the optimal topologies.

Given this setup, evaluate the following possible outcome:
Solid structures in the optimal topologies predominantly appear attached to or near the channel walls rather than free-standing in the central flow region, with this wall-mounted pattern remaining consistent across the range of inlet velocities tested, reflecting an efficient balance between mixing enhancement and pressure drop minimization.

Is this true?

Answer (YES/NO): YES